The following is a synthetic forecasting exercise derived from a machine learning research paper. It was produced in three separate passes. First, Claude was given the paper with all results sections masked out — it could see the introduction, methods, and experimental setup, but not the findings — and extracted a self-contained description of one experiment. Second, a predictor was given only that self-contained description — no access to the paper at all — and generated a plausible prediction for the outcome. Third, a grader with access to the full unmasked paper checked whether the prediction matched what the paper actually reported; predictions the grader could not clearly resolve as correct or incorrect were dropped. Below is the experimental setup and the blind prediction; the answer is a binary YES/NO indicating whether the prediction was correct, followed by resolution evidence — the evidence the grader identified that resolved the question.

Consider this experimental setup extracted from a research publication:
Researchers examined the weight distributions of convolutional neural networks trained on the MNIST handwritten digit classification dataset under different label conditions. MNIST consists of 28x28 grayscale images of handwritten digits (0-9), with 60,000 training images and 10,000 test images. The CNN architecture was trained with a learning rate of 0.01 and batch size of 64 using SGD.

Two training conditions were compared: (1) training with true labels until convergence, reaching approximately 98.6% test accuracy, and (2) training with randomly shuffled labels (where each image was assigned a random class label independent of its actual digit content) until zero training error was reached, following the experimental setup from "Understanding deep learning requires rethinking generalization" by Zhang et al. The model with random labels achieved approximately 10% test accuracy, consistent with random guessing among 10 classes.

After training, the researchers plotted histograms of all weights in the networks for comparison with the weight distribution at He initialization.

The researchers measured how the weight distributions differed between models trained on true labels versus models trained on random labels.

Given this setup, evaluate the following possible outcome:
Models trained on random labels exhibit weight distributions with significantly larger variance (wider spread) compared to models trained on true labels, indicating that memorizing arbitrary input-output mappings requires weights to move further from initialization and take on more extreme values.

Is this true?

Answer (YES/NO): YES